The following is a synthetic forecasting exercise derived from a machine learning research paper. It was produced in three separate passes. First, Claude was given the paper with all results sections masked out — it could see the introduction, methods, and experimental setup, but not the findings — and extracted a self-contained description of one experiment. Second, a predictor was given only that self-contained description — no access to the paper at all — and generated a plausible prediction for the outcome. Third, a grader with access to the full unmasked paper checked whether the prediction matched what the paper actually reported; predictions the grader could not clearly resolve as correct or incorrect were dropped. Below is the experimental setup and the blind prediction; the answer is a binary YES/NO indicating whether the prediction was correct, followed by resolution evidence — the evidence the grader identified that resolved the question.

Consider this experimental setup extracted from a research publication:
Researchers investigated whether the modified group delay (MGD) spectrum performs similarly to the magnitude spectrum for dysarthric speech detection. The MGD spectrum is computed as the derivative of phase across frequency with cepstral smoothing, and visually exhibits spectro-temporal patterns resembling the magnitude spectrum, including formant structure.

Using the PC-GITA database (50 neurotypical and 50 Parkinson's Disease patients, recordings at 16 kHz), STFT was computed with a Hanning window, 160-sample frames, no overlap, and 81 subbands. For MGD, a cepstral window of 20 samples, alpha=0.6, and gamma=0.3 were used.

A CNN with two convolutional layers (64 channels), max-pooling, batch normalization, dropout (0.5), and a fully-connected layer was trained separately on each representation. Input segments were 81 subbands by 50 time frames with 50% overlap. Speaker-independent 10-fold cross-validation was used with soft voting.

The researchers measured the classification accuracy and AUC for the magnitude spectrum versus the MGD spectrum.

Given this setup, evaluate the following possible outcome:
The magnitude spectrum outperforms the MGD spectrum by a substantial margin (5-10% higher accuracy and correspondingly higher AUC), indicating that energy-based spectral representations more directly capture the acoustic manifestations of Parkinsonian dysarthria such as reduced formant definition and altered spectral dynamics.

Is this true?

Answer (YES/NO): NO